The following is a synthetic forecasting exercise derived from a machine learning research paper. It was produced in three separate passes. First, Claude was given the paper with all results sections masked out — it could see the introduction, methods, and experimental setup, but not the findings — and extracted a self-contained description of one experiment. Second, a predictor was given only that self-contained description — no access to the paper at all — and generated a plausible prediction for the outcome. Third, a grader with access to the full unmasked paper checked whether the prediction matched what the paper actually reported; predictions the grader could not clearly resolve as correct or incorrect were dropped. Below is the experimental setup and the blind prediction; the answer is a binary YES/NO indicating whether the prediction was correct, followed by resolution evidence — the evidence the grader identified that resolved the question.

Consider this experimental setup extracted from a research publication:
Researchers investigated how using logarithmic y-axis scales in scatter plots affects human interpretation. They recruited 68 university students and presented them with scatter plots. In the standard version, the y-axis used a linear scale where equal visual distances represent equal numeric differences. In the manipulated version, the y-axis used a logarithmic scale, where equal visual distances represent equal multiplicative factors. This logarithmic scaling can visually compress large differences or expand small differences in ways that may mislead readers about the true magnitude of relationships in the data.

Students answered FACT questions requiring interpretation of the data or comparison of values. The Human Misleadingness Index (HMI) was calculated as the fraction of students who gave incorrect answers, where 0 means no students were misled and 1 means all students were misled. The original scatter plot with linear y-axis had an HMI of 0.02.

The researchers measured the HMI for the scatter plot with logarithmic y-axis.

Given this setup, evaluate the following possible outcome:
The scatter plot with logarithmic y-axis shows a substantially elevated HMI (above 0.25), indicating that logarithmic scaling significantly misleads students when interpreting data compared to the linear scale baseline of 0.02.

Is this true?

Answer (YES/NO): YES